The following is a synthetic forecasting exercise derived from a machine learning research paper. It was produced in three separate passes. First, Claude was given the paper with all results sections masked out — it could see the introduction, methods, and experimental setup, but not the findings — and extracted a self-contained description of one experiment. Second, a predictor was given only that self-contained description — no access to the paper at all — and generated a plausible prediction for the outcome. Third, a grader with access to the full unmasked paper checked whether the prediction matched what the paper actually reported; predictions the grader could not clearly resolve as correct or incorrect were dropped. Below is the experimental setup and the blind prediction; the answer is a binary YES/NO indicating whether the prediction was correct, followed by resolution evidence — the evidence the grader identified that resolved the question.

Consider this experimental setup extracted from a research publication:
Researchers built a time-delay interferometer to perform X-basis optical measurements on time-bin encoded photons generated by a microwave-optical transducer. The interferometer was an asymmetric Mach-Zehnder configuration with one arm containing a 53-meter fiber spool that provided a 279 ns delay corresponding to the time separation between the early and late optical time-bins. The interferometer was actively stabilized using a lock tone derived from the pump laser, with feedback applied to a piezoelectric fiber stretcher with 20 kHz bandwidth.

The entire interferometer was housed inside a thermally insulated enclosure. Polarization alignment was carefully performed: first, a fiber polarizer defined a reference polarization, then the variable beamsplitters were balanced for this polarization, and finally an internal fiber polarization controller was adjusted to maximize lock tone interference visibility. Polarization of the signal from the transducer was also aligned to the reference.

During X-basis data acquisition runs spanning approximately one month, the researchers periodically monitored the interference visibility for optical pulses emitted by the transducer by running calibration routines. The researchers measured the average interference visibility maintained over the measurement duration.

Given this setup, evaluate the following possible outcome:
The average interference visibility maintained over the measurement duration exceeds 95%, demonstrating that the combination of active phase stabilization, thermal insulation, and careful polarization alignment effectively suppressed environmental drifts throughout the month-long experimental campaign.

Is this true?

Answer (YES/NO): NO